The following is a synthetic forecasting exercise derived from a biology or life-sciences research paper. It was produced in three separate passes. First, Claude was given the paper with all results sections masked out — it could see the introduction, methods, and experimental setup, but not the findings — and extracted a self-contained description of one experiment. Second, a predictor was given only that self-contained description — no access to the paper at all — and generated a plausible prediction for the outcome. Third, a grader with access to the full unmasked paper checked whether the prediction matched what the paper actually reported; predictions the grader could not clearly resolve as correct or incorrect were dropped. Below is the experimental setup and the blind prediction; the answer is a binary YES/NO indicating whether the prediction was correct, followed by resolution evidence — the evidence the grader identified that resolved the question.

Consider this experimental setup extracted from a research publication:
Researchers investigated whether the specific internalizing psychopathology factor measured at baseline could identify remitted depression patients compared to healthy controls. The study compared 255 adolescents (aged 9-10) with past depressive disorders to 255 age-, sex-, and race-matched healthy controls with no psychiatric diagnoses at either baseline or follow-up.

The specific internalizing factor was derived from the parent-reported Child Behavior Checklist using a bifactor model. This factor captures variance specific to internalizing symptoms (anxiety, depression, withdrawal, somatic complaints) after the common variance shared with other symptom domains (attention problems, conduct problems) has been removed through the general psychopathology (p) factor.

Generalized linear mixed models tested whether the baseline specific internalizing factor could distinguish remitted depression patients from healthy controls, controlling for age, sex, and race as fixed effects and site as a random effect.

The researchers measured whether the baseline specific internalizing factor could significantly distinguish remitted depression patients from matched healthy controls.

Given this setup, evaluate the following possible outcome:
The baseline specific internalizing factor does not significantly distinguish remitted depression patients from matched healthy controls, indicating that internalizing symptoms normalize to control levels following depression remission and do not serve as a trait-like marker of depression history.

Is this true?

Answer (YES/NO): NO